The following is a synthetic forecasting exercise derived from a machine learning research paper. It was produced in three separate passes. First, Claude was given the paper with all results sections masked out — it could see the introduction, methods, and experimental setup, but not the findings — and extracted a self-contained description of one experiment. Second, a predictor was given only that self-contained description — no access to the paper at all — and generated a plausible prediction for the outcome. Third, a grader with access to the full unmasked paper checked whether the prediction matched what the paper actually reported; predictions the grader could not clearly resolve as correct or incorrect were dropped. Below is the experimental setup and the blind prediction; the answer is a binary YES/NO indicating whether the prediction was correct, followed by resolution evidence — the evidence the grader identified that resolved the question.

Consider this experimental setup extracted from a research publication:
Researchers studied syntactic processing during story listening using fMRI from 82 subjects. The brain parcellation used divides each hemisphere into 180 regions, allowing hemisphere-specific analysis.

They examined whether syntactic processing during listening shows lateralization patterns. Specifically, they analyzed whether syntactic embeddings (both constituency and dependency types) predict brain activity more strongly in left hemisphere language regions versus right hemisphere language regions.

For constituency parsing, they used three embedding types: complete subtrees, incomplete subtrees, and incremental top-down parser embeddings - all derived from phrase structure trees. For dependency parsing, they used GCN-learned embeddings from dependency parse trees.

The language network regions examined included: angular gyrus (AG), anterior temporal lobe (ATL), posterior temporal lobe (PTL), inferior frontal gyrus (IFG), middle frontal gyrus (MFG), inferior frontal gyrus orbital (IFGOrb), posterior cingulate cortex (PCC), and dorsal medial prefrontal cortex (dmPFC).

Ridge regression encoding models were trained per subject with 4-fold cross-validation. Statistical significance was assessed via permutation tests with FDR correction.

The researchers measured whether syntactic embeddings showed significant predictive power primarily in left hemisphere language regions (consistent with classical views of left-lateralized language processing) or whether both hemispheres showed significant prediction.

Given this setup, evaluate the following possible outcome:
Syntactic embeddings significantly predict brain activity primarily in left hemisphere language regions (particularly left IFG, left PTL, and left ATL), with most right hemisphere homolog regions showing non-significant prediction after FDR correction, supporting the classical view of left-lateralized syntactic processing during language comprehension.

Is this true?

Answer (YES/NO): NO